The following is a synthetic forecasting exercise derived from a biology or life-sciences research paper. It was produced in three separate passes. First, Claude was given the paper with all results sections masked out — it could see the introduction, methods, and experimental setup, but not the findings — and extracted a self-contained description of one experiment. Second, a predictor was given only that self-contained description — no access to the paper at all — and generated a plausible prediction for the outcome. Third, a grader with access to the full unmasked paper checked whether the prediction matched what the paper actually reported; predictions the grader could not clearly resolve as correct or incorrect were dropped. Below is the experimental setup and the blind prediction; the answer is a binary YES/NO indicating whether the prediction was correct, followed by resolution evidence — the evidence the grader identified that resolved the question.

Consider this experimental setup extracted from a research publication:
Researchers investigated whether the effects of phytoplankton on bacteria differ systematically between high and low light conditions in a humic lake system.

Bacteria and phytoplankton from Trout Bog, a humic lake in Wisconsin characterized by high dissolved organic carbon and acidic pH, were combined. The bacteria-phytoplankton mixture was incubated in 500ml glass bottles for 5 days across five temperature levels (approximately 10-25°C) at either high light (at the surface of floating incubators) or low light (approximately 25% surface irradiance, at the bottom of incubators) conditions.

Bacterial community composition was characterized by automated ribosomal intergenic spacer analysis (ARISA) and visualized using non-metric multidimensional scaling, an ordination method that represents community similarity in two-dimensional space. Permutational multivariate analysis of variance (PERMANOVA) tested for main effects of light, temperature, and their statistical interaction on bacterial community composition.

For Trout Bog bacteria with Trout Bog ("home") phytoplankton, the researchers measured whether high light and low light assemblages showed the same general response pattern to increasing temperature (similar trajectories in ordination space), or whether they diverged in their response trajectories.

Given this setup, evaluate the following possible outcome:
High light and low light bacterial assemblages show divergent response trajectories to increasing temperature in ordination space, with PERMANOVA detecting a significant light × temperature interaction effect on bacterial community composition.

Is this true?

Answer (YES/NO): YES